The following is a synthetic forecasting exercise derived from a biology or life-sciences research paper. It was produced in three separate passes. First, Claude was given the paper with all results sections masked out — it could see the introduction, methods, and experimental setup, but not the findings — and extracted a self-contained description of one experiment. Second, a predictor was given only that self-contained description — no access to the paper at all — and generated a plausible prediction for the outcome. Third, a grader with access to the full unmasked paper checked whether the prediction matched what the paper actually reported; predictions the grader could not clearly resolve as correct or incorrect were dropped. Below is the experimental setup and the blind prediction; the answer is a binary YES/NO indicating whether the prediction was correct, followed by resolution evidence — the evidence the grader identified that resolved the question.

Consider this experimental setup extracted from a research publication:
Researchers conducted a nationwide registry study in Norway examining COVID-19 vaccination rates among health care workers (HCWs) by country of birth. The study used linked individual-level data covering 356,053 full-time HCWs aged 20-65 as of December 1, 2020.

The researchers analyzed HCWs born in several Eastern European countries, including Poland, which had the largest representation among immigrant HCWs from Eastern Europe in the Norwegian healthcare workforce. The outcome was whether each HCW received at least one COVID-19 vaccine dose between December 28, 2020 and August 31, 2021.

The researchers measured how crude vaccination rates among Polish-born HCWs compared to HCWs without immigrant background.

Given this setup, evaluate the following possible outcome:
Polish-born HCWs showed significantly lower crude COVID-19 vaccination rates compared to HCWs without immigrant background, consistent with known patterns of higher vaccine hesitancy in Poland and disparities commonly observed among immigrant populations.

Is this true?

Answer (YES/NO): YES